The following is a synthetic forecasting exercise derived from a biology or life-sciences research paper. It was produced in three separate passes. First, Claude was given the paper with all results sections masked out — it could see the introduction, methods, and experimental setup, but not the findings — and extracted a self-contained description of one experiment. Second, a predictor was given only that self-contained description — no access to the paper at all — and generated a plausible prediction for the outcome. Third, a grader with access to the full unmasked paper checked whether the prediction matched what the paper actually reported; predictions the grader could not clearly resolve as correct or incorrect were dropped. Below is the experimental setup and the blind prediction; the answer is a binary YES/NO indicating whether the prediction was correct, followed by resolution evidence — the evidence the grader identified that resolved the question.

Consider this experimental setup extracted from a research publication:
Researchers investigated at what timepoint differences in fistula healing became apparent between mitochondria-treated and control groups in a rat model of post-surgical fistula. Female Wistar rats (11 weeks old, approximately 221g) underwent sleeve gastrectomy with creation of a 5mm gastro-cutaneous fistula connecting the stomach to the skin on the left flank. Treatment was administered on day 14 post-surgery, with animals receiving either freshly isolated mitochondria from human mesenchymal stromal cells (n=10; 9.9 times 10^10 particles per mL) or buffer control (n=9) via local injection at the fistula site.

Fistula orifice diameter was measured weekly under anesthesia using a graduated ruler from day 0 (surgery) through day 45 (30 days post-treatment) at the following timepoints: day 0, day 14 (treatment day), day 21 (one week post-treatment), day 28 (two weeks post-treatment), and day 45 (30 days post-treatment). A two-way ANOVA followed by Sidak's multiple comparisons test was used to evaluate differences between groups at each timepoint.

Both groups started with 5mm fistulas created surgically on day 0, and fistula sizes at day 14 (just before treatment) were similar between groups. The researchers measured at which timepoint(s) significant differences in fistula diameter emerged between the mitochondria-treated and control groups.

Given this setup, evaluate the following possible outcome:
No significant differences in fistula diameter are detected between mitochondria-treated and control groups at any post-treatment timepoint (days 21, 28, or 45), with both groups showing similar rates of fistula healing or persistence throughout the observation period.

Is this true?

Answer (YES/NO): NO